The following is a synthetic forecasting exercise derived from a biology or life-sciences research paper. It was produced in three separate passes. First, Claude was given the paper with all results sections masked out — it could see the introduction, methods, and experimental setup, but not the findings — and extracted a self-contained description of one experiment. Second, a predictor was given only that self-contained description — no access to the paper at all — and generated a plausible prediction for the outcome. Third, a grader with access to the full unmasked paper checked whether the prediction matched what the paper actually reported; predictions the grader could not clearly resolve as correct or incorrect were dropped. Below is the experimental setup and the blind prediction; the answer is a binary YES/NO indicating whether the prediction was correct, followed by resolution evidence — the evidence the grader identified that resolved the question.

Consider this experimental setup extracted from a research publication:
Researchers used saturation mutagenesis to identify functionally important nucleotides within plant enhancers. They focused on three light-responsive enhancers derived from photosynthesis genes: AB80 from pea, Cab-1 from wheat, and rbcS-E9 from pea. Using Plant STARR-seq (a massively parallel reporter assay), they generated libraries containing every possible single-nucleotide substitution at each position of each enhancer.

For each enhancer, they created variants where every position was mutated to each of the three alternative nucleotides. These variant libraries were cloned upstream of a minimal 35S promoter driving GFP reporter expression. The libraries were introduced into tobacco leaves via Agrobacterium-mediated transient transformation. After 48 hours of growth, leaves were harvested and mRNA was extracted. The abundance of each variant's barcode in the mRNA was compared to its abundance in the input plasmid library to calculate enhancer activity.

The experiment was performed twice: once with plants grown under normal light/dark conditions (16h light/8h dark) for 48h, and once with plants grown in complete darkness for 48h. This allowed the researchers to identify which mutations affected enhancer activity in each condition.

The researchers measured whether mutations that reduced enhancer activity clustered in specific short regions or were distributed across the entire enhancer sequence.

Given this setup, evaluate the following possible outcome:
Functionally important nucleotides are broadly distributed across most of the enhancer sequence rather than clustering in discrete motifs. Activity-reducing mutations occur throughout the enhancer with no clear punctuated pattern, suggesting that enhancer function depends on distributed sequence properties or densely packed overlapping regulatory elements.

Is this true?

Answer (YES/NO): NO